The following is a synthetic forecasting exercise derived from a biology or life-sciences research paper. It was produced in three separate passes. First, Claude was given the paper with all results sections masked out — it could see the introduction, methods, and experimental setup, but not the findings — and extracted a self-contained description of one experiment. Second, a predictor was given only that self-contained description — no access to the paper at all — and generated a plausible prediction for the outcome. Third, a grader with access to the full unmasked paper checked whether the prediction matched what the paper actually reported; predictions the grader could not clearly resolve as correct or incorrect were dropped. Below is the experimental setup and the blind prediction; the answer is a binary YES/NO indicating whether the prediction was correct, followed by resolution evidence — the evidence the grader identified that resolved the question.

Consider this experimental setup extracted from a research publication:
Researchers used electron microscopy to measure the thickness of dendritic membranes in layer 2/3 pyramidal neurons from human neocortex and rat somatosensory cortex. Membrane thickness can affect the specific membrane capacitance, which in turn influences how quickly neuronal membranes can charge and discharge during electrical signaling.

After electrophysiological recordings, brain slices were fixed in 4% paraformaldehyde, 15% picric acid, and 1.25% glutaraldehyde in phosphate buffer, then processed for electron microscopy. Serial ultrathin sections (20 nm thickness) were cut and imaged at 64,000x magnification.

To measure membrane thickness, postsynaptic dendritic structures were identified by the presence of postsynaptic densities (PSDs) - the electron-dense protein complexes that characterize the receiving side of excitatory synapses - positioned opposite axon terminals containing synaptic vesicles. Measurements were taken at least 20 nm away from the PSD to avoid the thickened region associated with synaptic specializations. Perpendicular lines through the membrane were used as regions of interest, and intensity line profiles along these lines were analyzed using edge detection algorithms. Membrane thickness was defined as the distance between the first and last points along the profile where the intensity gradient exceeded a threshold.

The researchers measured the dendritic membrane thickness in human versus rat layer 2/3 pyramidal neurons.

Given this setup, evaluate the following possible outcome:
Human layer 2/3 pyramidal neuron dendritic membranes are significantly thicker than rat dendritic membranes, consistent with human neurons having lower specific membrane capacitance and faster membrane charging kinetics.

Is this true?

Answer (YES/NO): NO